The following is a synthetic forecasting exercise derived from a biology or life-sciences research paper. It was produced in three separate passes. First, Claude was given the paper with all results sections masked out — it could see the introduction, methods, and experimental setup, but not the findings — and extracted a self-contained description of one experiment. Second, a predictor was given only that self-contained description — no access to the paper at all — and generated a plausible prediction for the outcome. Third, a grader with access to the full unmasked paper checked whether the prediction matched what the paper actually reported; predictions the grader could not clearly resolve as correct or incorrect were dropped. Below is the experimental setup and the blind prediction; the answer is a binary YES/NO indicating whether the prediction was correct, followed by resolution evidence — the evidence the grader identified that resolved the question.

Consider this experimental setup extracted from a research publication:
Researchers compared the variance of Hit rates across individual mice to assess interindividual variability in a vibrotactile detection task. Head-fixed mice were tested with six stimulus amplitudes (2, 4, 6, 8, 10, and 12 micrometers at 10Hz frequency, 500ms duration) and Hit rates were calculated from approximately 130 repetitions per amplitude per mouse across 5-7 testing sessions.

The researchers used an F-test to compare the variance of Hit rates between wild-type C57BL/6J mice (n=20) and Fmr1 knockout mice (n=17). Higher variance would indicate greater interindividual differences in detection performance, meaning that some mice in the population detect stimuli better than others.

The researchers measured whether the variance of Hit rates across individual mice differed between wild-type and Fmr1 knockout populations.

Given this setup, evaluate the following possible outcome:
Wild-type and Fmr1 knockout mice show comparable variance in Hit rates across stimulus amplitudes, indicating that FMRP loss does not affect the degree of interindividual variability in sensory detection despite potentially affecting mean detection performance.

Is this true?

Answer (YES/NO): NO